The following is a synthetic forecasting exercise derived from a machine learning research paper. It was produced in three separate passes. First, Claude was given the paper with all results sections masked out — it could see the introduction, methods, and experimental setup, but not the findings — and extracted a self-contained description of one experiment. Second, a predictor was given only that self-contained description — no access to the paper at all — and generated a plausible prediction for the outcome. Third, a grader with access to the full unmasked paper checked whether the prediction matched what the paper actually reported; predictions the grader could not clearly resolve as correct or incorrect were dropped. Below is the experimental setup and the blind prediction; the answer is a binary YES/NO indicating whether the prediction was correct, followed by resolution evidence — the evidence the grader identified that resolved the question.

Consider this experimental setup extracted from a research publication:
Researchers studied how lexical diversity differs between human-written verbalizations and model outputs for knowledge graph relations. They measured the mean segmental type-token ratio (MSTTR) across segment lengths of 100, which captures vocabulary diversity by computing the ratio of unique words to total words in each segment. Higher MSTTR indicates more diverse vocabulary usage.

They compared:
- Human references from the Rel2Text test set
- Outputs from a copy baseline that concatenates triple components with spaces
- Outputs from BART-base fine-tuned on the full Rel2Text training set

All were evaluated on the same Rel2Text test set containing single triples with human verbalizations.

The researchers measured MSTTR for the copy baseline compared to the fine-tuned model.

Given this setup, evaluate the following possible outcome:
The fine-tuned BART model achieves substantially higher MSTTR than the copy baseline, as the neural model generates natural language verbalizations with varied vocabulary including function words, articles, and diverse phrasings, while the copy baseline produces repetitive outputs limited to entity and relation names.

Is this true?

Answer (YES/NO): NO